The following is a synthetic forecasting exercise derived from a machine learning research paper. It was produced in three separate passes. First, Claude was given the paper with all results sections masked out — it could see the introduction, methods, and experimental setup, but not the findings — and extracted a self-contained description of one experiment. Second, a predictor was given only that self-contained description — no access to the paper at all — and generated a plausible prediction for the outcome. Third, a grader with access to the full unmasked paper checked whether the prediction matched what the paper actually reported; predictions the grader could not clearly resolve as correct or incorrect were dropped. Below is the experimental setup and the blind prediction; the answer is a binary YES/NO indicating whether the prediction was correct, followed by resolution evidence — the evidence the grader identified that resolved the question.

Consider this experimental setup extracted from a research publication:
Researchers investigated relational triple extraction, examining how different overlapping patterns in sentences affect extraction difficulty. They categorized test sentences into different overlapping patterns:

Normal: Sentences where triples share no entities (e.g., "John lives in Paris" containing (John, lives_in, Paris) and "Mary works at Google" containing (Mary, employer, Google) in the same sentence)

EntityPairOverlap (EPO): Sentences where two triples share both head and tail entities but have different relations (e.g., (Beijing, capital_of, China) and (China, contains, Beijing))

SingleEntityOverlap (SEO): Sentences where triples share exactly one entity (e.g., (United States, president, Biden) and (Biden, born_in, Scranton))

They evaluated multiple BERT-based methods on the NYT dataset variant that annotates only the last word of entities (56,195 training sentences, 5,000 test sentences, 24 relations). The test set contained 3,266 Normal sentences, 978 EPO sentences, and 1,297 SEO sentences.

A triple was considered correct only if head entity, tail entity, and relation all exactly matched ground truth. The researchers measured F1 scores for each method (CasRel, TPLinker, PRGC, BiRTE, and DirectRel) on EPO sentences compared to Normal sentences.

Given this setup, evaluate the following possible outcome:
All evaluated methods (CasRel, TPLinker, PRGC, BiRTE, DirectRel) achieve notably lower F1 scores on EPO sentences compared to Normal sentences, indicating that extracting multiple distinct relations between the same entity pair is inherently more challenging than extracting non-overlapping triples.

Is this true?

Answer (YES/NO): NO